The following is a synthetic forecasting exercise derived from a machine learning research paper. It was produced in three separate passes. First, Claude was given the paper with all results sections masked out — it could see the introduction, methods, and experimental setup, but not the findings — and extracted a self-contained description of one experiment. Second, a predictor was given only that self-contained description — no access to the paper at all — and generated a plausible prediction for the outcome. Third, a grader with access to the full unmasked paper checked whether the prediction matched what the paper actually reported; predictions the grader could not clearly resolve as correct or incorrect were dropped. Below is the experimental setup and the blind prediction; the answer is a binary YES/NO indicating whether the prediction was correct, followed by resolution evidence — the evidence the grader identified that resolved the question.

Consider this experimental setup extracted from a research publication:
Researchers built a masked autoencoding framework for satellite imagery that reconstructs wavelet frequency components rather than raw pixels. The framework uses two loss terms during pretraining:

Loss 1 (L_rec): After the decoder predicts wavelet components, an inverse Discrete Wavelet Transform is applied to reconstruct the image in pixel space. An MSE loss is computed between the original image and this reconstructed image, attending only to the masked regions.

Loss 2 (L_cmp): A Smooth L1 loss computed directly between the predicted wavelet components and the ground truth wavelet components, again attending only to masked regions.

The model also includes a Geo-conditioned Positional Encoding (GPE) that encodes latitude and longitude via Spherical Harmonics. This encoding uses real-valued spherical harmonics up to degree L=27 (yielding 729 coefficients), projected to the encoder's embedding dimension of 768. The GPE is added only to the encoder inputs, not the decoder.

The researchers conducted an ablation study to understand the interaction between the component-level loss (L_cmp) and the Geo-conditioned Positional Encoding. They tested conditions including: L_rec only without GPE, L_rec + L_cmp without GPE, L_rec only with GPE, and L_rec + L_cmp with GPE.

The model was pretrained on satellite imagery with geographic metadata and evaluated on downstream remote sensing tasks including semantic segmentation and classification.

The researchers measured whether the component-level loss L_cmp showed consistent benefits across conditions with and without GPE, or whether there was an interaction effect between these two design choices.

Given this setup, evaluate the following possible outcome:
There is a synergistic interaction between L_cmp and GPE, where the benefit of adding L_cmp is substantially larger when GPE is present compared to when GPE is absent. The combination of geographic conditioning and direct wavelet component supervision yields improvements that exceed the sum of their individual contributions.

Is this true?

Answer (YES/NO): YES